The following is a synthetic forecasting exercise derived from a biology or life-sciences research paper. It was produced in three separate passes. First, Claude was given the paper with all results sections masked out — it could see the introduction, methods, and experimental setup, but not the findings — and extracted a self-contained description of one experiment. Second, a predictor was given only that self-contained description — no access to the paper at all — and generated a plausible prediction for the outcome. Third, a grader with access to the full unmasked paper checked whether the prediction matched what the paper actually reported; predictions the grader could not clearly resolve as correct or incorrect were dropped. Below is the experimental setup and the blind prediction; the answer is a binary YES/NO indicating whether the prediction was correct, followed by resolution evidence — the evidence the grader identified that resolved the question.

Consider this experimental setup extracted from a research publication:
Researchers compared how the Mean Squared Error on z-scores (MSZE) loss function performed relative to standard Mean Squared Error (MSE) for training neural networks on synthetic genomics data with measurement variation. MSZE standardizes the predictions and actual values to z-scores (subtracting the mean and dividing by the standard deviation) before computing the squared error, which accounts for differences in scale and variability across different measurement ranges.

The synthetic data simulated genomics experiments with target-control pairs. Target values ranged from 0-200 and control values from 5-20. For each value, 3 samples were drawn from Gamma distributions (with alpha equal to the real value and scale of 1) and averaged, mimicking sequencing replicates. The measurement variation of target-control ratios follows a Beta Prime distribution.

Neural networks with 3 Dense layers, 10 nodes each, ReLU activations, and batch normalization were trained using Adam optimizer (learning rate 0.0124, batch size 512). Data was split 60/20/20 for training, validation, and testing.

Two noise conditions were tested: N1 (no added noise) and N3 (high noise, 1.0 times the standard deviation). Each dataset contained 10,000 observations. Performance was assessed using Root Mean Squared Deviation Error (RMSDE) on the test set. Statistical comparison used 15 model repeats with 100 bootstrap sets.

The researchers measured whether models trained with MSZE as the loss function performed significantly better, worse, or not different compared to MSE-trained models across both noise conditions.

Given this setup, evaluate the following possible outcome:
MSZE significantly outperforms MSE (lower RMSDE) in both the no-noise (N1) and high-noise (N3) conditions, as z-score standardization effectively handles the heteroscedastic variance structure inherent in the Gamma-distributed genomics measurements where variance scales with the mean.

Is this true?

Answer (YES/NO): NO